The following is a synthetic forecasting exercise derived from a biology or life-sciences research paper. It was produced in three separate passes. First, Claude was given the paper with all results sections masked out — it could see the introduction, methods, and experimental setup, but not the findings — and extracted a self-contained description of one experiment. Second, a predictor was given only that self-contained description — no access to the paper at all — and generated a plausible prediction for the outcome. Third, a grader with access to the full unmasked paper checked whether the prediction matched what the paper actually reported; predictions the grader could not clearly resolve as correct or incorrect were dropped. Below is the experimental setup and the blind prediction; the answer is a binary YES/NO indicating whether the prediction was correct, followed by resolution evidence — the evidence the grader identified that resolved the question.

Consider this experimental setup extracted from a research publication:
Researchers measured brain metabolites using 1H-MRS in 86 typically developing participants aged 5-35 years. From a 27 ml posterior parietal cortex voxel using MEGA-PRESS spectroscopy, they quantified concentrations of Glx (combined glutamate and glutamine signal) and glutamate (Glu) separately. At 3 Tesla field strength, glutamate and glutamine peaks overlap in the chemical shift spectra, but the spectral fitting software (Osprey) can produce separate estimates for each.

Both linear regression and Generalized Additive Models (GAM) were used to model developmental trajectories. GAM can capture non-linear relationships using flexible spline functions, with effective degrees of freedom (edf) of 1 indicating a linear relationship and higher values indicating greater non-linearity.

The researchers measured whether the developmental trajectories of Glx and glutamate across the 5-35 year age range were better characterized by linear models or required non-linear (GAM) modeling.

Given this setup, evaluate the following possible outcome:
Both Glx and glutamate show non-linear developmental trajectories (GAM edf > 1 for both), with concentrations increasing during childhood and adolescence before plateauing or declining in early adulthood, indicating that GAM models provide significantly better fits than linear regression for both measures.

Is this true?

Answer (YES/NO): NO